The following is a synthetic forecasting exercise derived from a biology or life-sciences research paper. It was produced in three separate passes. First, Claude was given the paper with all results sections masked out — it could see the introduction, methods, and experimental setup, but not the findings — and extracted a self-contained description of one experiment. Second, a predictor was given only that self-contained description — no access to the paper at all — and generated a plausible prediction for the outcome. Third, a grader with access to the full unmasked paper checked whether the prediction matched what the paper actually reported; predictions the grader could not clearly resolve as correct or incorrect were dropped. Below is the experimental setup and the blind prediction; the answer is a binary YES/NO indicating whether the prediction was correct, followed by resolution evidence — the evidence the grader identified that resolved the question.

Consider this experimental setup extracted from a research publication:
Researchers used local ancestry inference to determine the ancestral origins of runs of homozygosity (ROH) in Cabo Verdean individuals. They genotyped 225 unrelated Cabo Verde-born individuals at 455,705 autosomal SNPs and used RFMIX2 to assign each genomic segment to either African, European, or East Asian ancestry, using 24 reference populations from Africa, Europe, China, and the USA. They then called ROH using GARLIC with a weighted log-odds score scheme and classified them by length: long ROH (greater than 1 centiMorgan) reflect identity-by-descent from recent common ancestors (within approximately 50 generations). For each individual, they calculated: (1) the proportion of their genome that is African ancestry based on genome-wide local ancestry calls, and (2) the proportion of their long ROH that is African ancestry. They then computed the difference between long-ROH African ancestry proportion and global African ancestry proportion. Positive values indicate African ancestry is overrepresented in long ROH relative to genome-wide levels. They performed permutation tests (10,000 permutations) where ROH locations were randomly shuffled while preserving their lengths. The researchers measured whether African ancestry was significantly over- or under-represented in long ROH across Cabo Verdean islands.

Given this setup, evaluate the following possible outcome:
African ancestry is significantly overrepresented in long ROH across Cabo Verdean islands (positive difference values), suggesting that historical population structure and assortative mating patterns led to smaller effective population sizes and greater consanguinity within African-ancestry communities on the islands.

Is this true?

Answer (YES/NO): NO